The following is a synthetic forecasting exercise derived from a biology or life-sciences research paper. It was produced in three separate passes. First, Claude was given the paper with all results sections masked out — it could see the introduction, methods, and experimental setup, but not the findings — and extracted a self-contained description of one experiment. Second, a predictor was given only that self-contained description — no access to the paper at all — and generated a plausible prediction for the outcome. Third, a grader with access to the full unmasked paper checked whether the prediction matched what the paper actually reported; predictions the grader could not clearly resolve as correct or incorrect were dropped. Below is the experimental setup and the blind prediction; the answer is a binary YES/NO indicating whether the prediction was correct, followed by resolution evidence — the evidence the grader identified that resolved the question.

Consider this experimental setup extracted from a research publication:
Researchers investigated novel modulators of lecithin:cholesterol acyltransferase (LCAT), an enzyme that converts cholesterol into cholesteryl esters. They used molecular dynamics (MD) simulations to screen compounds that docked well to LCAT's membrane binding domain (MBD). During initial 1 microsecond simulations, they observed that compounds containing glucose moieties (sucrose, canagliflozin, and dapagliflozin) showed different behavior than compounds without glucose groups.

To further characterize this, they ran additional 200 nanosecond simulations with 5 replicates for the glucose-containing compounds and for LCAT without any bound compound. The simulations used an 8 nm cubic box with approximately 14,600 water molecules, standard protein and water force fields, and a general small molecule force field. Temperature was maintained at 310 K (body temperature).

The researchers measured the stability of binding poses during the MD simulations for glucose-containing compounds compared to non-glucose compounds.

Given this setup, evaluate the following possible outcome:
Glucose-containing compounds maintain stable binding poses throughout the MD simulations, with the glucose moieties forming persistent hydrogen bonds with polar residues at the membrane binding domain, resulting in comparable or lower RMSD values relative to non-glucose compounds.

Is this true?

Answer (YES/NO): NO